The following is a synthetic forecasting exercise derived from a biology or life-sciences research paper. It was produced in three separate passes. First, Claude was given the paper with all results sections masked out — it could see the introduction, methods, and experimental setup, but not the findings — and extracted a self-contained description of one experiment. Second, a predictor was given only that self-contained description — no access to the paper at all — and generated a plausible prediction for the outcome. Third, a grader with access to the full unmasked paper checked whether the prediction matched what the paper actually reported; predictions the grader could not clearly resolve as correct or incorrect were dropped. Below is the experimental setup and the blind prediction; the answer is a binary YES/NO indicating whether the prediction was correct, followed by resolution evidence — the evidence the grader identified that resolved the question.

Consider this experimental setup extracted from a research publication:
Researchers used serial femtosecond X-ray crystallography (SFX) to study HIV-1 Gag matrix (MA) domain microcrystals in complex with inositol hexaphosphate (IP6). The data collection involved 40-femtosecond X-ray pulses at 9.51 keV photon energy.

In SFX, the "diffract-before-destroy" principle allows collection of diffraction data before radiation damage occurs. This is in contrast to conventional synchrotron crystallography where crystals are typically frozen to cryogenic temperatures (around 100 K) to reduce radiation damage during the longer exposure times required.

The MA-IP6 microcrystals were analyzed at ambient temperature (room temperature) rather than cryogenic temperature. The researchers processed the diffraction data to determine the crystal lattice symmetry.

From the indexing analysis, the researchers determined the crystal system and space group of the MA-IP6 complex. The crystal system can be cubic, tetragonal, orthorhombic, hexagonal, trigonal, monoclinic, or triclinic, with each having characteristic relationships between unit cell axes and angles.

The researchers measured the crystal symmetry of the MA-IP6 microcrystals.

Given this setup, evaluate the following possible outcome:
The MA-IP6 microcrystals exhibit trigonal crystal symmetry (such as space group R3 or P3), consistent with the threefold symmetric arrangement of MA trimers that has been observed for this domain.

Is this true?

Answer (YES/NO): NO